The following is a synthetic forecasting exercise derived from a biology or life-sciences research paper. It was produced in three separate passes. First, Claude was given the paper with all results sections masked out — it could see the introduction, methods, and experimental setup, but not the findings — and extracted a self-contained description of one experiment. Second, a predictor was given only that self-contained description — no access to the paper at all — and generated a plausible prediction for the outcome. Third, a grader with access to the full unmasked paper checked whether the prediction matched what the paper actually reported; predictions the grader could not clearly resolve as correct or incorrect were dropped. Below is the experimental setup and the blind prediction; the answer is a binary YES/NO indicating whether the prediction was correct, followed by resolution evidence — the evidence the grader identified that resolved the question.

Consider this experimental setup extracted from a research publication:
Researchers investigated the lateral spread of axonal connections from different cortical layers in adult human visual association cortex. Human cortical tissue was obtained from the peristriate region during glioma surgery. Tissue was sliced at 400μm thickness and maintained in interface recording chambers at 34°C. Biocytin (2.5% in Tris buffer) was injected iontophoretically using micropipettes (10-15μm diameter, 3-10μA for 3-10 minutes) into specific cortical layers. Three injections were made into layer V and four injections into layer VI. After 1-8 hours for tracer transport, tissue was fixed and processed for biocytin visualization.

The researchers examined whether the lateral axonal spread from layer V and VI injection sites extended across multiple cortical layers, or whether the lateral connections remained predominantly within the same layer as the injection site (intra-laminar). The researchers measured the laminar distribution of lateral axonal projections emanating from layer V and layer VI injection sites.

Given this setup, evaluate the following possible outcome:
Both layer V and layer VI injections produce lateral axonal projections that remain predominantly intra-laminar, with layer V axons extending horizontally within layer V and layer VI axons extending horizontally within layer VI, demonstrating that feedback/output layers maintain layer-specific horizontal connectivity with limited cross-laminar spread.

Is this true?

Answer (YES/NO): YES